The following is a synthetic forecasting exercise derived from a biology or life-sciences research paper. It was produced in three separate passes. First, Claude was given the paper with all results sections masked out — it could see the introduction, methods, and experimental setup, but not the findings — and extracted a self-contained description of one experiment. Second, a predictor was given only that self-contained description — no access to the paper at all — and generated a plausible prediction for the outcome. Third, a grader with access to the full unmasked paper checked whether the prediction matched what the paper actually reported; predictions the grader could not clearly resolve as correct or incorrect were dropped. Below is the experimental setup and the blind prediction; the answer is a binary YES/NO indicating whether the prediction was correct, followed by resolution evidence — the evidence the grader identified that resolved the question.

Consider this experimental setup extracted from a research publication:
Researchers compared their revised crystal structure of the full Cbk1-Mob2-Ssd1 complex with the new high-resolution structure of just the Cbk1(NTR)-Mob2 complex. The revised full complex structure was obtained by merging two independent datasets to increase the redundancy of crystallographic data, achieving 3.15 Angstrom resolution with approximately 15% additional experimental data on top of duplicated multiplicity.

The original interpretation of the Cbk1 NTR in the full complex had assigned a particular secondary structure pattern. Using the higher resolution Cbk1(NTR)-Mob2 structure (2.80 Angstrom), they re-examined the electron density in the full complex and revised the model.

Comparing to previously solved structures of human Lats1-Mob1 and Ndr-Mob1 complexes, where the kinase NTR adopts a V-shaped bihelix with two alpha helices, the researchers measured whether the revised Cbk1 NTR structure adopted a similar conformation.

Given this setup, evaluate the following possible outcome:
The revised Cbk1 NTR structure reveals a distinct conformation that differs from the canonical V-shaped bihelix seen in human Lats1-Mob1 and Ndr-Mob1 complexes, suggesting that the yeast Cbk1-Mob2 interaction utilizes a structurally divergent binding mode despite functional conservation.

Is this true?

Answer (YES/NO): NO